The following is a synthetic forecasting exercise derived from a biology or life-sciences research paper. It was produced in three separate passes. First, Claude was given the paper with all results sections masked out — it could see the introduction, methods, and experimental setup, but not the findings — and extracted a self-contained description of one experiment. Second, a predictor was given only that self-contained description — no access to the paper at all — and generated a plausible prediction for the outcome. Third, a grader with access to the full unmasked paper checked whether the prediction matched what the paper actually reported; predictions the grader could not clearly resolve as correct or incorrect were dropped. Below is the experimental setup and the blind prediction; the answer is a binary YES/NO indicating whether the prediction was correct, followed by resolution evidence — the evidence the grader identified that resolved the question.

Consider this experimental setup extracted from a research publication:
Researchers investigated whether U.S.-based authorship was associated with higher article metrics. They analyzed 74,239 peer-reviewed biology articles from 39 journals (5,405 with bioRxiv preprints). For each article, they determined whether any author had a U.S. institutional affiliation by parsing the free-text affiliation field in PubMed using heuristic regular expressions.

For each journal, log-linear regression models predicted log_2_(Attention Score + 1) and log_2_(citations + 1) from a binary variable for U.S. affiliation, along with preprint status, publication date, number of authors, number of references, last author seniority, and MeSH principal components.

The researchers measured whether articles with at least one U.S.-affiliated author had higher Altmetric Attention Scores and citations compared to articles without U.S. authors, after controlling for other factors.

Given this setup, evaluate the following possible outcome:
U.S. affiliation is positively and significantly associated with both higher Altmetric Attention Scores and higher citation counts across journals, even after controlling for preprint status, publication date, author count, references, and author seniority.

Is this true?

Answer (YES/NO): YES